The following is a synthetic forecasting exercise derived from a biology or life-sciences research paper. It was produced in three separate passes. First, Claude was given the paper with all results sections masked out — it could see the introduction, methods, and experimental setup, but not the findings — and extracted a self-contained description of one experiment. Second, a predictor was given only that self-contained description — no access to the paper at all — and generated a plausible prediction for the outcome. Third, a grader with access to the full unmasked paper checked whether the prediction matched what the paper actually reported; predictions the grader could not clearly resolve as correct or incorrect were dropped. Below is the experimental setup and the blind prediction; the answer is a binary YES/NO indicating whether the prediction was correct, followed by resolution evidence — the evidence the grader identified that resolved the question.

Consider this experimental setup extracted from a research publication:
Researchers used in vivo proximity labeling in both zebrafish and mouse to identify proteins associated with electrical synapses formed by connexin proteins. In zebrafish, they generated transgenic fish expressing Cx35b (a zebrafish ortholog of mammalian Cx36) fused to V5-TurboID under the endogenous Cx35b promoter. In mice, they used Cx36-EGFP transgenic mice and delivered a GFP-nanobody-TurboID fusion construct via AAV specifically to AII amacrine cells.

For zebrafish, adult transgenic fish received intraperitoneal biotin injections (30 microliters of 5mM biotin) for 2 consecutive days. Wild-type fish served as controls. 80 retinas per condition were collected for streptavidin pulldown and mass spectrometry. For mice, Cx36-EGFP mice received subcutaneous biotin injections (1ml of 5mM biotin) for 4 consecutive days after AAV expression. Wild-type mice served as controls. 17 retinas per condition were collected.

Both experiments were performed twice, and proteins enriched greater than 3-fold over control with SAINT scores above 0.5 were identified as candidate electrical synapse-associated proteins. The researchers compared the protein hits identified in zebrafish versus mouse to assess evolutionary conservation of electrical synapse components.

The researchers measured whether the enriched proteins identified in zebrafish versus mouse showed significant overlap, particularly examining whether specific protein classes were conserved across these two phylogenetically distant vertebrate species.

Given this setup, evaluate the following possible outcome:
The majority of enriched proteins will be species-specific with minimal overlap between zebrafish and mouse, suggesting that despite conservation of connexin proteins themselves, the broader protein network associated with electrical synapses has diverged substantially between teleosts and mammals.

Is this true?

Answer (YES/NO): NO